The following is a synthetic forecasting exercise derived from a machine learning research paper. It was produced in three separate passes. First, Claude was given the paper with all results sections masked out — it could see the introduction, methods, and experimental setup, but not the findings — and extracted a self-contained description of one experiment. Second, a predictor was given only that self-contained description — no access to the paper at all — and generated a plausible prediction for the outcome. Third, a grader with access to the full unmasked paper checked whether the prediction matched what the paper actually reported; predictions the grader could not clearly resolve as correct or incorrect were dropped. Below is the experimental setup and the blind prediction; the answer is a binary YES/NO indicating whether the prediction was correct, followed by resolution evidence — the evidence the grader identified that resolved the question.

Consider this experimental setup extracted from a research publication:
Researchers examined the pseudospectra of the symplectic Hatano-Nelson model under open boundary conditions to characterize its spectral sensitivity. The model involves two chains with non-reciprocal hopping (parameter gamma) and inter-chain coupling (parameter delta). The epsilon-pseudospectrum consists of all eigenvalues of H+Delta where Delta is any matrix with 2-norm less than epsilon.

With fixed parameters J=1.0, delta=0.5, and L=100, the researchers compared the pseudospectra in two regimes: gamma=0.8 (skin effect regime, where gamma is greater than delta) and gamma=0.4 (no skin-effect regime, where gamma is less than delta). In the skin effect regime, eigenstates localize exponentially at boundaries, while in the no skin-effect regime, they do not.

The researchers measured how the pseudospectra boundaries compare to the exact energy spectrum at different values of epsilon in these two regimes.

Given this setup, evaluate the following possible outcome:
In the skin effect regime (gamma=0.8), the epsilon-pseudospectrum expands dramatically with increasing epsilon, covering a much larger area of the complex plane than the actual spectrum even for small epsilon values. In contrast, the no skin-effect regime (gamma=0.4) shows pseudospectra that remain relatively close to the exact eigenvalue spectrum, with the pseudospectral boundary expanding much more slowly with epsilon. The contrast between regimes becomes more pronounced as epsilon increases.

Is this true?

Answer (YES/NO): YES